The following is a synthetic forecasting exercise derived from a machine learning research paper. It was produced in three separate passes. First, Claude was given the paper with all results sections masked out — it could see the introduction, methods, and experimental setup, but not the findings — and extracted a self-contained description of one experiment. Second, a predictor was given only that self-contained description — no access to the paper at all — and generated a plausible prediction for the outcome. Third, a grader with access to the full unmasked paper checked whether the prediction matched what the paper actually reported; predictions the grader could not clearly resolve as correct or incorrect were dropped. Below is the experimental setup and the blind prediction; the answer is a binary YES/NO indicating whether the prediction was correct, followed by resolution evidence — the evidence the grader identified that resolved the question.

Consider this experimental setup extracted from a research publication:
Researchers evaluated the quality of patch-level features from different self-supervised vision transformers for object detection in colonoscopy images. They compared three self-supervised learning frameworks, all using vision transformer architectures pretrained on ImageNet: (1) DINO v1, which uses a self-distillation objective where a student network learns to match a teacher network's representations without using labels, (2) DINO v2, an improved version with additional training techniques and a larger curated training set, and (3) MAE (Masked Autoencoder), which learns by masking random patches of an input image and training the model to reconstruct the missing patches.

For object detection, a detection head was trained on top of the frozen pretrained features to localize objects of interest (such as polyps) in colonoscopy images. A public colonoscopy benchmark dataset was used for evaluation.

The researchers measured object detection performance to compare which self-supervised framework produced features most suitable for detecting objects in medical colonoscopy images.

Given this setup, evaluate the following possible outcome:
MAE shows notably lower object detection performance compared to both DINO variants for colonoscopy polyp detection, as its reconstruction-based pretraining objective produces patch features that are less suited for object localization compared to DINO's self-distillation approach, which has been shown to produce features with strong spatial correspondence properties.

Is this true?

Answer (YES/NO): YES